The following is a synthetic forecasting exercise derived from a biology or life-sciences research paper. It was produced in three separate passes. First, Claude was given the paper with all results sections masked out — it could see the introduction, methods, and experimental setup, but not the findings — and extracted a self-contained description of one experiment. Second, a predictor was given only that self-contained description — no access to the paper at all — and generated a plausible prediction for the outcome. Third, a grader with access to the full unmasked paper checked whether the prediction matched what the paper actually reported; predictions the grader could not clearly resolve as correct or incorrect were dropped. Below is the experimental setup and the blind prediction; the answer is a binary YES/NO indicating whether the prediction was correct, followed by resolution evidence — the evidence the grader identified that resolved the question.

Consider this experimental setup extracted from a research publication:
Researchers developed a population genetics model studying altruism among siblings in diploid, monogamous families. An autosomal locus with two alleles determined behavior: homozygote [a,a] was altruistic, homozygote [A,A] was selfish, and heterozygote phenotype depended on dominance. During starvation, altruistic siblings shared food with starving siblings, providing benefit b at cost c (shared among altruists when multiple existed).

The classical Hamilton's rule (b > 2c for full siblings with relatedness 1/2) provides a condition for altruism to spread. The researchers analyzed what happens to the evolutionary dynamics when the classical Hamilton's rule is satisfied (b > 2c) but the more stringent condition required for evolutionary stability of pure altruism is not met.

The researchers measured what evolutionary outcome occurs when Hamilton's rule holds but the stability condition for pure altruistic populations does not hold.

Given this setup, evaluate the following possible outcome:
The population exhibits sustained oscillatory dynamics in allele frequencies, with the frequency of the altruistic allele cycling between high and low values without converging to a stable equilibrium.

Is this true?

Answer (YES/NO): NO